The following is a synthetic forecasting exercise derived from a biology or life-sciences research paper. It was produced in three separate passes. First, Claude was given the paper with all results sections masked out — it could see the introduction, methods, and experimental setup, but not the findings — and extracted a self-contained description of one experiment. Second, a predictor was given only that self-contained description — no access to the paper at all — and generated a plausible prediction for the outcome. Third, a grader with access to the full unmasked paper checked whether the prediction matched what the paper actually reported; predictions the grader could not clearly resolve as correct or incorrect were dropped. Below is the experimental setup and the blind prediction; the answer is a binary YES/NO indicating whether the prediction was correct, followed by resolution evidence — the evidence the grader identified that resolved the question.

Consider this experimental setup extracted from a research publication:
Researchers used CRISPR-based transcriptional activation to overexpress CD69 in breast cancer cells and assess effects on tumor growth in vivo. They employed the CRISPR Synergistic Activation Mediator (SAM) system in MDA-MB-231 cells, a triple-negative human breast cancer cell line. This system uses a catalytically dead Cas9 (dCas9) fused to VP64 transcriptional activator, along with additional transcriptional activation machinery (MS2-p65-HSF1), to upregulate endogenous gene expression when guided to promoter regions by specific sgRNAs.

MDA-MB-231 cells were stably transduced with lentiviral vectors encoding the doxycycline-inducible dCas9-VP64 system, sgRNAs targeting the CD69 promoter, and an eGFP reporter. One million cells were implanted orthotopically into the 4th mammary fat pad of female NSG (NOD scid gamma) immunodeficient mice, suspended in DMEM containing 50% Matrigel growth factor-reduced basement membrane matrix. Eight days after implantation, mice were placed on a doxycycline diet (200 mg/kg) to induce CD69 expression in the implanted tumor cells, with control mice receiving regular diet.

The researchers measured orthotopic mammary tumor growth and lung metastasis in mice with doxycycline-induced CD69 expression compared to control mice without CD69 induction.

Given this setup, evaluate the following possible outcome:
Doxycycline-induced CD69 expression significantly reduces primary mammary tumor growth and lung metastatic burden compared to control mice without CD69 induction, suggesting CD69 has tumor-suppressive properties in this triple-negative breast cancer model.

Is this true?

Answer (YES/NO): NO